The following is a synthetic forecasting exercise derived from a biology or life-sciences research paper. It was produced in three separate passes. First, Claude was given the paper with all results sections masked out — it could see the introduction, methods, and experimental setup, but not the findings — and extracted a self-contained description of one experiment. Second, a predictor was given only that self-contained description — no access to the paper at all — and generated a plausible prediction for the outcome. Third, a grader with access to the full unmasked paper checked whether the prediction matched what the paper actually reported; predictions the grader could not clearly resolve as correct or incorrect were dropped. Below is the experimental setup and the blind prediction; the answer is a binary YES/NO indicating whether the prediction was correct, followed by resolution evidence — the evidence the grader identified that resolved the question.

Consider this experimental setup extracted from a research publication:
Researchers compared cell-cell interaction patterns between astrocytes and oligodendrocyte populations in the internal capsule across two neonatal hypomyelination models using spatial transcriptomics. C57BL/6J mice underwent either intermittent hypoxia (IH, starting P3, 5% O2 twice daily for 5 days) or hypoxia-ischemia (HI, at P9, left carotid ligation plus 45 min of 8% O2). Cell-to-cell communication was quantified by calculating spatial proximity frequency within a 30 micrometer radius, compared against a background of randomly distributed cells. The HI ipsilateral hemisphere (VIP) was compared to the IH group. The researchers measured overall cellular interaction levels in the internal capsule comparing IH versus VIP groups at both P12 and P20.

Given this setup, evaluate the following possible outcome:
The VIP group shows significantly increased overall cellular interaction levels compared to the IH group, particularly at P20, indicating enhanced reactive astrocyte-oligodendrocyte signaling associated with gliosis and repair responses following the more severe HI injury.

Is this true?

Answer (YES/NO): NO